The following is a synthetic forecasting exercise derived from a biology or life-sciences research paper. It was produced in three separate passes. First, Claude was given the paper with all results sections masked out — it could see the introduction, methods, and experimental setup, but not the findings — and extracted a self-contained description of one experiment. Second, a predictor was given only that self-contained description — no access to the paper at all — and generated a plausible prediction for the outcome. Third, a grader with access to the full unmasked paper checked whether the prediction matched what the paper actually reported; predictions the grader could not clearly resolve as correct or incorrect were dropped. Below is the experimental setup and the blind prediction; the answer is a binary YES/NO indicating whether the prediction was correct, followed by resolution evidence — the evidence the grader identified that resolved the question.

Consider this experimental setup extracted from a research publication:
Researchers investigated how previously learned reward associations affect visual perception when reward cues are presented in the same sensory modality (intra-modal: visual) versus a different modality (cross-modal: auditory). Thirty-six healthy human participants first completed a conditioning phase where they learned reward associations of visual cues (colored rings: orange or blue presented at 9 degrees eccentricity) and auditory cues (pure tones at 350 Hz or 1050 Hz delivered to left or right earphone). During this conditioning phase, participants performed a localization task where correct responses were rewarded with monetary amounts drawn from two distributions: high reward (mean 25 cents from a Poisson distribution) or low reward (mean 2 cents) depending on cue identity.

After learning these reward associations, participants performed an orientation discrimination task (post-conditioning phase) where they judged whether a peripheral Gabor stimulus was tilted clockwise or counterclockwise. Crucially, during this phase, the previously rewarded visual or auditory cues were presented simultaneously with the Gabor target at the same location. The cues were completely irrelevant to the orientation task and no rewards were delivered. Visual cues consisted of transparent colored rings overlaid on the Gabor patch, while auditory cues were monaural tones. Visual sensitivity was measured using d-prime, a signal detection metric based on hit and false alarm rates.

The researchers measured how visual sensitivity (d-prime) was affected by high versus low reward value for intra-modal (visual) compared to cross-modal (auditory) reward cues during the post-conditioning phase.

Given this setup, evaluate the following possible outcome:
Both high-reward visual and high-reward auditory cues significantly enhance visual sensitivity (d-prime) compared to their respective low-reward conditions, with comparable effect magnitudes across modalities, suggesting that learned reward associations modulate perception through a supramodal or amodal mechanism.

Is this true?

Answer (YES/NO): NO